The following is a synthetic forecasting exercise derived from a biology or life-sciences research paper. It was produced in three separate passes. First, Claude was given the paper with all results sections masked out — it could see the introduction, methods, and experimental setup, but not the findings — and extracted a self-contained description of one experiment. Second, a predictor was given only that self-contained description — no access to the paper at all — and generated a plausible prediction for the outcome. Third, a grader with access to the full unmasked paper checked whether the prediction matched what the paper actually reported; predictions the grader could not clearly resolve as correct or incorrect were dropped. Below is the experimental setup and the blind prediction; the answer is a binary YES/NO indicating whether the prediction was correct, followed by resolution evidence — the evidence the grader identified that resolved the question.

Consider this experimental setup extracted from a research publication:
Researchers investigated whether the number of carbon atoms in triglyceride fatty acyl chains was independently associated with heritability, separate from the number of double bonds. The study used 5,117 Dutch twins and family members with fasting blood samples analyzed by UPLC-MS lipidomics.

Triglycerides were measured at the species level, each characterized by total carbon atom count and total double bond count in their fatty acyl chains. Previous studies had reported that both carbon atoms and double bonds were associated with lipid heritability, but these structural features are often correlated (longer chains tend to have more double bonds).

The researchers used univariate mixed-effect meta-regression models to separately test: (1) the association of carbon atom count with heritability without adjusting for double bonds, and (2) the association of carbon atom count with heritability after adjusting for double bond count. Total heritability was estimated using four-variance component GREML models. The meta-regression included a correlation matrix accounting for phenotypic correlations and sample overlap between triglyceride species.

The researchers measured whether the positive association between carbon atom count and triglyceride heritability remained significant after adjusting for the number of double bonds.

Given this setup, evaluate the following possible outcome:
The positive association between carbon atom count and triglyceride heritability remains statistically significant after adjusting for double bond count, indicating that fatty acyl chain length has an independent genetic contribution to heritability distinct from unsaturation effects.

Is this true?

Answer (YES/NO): NO